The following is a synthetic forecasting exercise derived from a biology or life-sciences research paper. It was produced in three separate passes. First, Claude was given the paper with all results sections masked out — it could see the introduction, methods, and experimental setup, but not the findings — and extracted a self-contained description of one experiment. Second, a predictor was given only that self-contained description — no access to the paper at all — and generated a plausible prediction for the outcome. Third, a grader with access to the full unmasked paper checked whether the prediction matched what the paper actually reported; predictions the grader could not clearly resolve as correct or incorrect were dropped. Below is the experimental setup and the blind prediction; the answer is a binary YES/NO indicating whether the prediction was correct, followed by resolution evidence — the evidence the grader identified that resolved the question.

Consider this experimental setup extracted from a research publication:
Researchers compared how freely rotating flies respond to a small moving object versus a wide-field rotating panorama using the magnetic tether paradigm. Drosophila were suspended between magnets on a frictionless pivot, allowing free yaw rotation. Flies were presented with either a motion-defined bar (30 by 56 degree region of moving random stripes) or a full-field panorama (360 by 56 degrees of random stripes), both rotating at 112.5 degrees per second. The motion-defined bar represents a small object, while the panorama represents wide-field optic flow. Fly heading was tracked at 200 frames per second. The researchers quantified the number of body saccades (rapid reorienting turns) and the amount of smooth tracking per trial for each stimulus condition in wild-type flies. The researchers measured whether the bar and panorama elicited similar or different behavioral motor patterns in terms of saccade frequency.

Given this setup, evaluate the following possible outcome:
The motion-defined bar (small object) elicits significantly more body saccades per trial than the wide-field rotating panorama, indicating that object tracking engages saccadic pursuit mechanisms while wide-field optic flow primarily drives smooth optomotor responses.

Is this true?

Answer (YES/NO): YES